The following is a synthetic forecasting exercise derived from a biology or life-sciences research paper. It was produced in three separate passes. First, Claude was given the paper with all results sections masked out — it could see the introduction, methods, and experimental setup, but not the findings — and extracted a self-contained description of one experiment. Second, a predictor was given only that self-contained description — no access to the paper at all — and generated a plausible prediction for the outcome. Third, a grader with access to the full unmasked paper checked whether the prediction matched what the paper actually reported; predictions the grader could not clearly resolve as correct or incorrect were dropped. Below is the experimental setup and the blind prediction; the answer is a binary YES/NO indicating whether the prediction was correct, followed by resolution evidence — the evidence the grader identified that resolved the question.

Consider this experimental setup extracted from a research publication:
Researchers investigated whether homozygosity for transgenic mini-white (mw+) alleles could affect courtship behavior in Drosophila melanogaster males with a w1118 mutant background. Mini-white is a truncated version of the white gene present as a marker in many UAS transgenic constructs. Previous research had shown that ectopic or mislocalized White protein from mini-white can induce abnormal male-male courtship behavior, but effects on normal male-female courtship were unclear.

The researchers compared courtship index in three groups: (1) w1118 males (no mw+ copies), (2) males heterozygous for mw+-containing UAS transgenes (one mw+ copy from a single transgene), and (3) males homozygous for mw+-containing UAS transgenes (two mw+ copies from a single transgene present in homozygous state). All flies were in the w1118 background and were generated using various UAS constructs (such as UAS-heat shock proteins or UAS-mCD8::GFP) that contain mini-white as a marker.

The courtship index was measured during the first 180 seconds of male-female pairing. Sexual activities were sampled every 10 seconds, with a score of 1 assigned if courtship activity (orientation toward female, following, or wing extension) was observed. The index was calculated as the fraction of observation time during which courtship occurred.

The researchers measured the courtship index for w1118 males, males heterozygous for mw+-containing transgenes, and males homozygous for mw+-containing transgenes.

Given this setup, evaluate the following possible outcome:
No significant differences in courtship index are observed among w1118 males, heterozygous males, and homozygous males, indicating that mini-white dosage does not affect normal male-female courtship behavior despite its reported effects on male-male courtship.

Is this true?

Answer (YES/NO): NO